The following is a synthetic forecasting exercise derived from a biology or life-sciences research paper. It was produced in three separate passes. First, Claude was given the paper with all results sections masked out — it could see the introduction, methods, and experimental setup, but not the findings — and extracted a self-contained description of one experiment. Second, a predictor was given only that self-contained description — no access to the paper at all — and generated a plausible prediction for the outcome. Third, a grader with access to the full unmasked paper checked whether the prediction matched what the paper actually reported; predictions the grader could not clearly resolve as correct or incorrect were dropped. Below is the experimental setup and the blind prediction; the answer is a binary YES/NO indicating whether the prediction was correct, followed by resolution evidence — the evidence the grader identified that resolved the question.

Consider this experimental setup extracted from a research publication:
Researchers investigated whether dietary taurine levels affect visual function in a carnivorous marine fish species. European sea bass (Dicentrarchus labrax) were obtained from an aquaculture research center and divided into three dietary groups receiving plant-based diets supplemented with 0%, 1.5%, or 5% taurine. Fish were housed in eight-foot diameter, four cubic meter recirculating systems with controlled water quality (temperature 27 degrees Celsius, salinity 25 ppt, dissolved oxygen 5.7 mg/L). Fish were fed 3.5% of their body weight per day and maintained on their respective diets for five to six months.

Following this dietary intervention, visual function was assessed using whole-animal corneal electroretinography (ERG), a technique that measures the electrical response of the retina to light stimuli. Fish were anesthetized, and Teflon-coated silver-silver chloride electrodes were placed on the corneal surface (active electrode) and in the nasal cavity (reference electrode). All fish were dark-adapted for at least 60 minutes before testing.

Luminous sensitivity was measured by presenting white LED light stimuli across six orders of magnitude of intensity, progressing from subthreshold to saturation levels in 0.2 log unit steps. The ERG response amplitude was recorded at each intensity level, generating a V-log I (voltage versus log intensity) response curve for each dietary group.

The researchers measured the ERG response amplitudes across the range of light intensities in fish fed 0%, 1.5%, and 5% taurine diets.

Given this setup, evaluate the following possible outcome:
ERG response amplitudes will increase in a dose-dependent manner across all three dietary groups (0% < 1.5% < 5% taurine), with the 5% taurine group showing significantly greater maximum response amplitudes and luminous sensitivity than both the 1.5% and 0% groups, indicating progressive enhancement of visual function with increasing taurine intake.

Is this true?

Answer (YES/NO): NO